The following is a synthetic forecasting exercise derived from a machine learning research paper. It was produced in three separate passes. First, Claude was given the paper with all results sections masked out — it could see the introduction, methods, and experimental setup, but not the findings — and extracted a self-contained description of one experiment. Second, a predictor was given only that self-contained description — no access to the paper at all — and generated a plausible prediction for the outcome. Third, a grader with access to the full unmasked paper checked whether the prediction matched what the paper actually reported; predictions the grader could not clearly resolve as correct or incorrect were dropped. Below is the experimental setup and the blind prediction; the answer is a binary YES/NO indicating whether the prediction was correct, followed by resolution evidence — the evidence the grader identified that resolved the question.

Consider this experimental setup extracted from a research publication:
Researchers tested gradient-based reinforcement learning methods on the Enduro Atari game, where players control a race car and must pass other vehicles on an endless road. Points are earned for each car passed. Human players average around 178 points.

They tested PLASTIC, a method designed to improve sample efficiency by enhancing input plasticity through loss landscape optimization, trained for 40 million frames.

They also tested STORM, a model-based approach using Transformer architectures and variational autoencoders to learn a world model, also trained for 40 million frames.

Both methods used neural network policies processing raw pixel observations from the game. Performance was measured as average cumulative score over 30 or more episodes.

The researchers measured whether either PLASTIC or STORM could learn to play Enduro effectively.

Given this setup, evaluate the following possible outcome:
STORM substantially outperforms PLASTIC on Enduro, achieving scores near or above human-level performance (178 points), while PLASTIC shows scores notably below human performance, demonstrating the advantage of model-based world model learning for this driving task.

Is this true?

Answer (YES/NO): NO